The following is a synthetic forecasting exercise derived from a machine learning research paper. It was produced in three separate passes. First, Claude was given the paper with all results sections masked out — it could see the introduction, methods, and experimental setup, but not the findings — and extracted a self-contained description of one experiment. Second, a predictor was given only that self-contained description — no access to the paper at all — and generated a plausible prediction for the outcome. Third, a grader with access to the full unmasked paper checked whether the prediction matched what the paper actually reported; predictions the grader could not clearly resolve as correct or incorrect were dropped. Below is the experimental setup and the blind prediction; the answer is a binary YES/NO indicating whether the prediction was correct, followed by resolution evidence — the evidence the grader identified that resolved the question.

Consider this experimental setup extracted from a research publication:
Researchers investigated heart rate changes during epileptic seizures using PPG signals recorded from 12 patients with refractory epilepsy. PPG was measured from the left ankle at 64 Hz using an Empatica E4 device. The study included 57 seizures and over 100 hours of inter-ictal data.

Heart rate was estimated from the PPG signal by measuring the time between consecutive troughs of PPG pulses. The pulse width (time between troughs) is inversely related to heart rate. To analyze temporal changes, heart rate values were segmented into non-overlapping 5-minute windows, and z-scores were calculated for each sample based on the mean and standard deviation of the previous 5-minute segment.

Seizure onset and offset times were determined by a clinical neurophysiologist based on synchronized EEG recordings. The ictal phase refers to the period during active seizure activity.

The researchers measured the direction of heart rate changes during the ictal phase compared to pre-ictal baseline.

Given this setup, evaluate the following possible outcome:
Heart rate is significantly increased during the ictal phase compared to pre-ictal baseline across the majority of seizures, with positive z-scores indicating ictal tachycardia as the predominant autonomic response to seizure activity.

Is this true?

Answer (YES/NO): YES